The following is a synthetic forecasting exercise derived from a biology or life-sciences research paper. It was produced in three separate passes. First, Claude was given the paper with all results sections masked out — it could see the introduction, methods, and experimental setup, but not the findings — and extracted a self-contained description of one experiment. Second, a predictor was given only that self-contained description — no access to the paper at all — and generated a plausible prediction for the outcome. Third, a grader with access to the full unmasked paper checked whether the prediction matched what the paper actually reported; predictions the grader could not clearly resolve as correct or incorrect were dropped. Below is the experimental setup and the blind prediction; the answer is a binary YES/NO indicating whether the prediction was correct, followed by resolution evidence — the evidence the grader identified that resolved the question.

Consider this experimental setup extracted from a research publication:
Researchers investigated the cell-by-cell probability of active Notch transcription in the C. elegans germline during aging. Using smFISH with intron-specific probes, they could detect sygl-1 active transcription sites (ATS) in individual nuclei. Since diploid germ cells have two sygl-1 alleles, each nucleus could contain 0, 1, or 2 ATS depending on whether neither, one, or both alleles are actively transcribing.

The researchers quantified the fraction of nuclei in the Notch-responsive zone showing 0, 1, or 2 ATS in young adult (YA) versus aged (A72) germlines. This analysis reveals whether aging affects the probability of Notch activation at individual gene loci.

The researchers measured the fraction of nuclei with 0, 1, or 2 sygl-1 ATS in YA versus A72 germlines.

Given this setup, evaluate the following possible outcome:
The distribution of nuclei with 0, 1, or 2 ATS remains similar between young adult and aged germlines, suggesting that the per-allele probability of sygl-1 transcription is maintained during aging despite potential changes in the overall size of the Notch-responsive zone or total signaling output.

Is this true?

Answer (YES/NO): NO